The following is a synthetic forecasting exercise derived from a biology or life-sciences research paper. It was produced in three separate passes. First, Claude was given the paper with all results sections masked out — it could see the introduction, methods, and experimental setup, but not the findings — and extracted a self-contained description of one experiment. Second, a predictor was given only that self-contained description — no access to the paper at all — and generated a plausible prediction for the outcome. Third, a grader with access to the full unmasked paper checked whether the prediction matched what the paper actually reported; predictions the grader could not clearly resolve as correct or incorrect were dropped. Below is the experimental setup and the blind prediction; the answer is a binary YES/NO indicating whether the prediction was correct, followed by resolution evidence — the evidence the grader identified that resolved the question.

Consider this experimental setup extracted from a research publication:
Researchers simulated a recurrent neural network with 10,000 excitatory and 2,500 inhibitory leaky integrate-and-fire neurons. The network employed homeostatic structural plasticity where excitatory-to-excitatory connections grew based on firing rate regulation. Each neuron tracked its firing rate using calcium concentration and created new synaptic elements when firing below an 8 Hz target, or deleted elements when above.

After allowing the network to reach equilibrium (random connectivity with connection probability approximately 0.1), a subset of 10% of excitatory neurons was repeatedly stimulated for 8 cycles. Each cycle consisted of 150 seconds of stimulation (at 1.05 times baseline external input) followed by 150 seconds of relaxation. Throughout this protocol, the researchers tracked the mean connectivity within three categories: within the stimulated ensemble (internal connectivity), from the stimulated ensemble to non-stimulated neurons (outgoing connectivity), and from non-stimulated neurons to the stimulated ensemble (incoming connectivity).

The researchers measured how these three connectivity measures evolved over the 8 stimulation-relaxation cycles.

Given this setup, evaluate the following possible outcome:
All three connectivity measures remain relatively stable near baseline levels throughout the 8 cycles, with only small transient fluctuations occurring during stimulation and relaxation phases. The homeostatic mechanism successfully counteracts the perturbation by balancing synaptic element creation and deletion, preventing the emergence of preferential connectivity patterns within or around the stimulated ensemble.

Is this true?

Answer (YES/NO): NO